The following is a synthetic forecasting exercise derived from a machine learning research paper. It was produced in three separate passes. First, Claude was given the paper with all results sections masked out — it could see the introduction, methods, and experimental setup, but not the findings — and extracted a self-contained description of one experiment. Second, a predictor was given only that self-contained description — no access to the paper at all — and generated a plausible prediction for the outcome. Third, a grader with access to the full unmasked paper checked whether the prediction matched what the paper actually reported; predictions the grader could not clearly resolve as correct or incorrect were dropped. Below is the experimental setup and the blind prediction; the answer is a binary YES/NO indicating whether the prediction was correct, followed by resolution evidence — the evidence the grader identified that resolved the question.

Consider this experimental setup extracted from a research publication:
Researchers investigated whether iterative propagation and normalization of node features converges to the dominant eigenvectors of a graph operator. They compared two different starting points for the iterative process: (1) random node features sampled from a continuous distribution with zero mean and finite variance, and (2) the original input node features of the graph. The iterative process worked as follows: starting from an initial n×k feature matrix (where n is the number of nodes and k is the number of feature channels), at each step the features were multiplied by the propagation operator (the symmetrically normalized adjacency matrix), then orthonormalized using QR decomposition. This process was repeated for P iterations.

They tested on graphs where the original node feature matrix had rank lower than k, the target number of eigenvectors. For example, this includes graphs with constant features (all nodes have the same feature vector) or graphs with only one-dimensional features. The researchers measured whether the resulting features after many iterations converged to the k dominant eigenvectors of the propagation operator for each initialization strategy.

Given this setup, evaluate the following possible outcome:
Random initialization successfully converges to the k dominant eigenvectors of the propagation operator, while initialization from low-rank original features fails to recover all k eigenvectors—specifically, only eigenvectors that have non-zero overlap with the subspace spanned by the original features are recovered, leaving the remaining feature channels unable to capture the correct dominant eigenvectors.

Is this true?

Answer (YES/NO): YES